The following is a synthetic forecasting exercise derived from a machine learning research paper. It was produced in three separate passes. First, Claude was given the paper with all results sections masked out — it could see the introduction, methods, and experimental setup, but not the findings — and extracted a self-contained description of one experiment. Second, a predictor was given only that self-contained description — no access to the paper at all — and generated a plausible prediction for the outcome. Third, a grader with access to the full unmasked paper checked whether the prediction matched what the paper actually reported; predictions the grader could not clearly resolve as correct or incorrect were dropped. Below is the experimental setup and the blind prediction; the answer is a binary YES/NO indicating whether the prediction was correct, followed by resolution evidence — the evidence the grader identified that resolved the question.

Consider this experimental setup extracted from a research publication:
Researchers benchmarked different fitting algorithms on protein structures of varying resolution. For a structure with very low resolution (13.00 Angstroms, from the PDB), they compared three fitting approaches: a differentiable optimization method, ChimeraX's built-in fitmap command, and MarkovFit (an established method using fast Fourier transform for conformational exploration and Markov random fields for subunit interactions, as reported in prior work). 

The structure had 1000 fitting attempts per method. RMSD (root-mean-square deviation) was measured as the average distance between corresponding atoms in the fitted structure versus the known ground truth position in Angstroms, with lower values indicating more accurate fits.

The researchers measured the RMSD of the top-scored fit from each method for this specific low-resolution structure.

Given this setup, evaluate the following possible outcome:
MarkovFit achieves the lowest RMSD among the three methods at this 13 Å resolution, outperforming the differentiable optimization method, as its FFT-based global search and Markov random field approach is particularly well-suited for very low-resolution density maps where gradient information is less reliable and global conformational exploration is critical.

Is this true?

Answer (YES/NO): NO